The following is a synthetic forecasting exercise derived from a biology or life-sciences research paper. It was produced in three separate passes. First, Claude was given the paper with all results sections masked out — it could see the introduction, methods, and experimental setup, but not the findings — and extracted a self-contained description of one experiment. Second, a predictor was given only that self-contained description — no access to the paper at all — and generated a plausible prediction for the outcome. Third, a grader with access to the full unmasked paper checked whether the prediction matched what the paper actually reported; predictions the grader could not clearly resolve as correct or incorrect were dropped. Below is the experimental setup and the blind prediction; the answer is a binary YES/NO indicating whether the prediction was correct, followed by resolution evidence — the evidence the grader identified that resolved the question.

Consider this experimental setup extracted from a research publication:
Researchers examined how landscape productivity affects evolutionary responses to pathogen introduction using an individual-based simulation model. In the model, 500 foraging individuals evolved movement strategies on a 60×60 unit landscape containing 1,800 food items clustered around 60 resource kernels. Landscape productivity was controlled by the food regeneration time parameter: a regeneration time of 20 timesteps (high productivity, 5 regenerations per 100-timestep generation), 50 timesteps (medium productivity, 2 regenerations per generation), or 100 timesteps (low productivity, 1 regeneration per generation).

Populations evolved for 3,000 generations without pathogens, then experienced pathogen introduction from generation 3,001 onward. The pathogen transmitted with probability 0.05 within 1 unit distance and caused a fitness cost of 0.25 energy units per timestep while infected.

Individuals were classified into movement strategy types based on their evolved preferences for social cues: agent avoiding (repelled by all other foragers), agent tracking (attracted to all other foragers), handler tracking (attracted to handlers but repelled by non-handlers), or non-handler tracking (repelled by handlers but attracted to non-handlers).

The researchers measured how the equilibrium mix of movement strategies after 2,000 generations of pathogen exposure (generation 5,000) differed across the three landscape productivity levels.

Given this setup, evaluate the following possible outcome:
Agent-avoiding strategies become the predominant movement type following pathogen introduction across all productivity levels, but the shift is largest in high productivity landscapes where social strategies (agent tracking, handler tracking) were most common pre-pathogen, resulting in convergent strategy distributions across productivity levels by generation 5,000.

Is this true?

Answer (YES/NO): NO